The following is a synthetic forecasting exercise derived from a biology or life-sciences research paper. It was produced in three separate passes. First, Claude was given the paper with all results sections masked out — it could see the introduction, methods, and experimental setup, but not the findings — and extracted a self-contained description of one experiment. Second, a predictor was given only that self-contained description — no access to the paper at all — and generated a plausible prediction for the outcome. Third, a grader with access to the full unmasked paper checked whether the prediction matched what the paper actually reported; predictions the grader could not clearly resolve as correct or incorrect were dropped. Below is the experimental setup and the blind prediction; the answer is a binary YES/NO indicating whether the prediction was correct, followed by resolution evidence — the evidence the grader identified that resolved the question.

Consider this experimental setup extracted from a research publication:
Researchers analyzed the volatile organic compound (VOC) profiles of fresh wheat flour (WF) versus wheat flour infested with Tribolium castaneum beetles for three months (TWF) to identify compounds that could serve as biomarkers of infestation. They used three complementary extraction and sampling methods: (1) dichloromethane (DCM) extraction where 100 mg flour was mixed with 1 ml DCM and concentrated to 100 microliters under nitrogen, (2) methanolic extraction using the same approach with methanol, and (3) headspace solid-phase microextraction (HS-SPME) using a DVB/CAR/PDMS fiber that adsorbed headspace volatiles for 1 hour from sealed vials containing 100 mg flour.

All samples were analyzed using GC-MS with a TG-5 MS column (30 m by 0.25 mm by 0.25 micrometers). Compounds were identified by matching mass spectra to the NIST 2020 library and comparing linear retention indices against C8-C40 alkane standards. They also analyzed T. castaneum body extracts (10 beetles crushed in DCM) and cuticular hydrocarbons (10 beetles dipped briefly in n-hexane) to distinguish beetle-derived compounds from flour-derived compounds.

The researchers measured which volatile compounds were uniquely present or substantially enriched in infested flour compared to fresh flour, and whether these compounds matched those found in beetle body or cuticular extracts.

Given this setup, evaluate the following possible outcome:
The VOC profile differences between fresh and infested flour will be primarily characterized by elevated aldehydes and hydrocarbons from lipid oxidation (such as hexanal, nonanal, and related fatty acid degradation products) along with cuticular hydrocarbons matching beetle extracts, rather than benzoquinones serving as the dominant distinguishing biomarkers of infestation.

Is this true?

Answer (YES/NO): NO